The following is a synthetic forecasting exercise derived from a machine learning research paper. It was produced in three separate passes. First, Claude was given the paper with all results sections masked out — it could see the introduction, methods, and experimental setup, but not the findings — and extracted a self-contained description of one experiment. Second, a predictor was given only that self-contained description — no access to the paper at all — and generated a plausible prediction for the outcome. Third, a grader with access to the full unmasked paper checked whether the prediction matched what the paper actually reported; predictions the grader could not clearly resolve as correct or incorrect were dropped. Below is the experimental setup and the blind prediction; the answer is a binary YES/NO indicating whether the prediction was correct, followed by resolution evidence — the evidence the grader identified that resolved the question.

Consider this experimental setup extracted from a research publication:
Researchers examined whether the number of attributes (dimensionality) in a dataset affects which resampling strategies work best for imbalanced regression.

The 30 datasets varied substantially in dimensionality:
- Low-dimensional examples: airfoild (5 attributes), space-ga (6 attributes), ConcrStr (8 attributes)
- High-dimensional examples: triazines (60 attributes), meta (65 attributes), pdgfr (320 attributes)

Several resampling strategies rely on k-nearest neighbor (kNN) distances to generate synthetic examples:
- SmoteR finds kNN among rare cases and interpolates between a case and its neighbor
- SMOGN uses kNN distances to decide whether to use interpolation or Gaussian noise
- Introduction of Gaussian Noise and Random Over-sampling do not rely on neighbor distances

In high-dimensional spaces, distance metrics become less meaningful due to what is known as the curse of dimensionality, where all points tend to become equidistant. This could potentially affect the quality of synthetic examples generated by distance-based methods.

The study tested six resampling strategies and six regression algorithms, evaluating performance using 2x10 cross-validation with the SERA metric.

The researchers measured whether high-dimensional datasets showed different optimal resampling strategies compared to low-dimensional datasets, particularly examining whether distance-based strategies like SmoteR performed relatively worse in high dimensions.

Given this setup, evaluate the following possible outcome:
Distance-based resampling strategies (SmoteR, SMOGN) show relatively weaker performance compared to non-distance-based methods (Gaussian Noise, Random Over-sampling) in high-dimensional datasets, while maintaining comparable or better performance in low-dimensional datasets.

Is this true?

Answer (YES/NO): NO